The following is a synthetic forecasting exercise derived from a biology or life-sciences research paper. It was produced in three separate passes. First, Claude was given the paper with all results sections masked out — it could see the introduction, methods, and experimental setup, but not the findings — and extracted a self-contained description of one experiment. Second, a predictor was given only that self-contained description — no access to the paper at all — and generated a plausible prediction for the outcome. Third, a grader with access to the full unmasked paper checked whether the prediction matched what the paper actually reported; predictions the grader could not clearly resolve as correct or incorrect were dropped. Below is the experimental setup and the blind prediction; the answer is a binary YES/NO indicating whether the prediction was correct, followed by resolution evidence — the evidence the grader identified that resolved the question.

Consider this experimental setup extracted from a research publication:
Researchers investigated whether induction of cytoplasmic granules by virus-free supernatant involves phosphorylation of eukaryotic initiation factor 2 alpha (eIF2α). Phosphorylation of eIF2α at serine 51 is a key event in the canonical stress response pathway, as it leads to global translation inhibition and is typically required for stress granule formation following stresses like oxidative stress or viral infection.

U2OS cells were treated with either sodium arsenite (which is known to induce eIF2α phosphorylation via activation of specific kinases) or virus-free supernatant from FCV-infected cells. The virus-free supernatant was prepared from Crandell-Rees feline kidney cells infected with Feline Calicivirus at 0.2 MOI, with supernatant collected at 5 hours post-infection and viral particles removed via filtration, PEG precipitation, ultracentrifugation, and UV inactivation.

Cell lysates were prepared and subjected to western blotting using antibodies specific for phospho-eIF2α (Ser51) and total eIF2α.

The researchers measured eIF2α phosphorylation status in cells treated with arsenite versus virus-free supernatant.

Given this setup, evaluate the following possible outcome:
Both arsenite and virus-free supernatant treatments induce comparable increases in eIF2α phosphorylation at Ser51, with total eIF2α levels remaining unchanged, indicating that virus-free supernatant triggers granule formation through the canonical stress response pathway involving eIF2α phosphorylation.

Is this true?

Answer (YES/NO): YES